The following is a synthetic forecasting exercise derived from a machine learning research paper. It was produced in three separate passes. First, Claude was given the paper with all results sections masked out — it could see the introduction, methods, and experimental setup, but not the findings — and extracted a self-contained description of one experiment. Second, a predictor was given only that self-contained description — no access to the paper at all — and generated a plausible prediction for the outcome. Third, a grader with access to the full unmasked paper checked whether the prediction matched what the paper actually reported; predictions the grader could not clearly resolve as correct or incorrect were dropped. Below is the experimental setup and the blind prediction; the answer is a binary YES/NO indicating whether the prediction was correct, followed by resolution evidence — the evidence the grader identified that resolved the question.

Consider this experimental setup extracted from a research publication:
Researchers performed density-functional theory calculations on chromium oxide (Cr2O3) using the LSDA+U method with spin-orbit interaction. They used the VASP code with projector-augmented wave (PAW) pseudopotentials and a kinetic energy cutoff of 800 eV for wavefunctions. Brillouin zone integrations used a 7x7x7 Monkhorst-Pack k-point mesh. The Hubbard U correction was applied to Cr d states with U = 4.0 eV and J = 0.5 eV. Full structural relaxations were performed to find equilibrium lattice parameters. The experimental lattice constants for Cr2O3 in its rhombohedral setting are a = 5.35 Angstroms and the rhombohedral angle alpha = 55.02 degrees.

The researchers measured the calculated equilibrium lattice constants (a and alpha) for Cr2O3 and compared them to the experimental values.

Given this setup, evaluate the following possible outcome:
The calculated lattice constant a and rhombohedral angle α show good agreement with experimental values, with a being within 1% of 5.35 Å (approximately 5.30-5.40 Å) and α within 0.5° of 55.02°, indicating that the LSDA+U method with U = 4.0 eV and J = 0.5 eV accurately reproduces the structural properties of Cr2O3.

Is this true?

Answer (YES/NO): YES